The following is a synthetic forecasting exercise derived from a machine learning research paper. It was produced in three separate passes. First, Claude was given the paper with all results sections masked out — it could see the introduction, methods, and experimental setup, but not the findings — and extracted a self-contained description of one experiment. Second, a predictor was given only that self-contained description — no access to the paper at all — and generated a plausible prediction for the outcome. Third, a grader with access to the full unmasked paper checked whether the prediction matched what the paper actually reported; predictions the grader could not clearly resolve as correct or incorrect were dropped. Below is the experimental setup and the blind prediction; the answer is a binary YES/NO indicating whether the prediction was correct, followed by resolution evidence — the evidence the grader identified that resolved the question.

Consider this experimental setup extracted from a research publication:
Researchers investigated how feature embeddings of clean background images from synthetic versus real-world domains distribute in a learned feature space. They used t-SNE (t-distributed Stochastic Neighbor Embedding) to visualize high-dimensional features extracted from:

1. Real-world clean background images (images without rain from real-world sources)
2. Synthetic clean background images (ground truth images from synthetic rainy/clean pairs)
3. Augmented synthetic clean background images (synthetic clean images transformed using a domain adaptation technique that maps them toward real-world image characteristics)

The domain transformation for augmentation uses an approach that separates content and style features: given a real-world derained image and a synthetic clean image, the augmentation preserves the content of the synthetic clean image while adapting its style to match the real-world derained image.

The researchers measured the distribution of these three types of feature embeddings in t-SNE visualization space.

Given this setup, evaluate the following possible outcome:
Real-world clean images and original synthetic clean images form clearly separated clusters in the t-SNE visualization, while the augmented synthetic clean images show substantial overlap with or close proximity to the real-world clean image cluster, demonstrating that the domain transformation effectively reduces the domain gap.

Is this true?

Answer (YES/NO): YES